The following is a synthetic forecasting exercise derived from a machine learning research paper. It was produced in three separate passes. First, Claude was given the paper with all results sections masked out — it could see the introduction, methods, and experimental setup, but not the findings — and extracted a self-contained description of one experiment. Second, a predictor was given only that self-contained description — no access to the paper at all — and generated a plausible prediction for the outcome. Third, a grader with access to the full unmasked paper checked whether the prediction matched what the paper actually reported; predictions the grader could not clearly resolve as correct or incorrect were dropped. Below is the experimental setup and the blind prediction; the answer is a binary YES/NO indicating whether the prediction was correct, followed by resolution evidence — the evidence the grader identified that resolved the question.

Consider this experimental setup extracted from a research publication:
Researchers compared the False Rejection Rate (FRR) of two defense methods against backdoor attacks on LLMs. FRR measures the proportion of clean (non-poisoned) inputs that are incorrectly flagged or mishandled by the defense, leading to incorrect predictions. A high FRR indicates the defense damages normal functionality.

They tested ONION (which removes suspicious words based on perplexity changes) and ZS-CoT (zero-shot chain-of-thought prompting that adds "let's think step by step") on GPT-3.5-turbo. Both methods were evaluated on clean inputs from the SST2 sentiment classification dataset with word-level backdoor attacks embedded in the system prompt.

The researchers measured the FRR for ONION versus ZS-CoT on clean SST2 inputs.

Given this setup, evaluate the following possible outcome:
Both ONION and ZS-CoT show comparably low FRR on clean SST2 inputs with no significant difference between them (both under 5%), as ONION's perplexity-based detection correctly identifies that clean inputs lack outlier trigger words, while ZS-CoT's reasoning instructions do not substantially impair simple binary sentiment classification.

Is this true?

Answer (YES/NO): NO